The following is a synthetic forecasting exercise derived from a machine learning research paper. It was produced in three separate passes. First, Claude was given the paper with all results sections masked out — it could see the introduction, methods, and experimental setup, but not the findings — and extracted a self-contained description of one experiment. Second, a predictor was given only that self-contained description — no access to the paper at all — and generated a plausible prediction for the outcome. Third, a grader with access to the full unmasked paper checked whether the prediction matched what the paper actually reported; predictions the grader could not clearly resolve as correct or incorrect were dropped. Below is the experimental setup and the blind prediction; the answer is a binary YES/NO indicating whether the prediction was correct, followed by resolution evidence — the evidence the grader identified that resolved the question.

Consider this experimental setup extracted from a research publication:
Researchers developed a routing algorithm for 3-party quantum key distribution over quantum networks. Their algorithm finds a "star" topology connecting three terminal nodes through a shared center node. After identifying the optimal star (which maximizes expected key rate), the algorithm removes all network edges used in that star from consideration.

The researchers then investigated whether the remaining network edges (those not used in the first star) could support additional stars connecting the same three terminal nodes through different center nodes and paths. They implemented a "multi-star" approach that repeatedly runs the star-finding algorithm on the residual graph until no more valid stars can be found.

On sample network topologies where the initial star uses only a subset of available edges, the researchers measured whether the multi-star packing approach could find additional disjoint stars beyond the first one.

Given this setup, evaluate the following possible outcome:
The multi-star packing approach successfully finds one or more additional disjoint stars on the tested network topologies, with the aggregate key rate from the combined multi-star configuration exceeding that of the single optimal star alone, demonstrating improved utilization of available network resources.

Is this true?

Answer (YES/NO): YES